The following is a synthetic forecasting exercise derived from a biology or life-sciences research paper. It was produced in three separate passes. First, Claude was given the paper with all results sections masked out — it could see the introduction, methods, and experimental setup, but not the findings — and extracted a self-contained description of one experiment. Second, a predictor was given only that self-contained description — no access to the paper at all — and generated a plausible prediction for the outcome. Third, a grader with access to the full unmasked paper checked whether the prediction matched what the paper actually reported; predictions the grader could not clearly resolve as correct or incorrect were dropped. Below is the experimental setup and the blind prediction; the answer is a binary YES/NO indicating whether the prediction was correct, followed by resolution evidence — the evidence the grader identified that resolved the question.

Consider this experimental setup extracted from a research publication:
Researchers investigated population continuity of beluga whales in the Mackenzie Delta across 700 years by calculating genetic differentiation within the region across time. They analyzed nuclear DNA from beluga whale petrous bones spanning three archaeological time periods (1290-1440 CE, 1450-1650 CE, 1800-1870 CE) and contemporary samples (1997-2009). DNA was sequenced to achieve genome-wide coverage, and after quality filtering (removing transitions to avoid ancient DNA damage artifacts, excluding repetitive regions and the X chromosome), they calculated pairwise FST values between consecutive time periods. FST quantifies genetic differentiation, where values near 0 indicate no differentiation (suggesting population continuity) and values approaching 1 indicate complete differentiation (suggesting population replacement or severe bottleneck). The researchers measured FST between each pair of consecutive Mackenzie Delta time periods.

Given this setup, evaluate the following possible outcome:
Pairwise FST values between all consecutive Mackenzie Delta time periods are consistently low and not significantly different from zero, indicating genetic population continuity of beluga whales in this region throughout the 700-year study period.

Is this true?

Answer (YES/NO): YES